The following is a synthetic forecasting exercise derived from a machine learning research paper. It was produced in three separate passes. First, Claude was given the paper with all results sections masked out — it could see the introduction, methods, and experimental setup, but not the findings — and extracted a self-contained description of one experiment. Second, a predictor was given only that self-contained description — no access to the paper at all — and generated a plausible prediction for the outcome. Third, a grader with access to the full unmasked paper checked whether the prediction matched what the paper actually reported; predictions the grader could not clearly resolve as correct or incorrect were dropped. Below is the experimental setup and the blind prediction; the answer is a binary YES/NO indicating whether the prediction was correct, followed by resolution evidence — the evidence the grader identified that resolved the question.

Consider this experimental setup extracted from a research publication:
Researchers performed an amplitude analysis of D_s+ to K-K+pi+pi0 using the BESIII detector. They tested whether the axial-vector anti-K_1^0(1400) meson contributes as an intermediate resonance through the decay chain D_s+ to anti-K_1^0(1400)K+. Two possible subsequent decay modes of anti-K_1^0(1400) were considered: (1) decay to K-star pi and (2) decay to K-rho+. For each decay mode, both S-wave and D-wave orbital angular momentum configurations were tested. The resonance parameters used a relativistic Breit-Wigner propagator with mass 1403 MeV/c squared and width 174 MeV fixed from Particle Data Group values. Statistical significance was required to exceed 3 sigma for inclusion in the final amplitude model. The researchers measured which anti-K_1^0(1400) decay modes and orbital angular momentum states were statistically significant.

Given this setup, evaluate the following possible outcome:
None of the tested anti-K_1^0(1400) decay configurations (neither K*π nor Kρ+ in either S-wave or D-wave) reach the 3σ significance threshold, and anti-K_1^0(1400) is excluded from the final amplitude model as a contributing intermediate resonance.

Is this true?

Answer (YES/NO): NO